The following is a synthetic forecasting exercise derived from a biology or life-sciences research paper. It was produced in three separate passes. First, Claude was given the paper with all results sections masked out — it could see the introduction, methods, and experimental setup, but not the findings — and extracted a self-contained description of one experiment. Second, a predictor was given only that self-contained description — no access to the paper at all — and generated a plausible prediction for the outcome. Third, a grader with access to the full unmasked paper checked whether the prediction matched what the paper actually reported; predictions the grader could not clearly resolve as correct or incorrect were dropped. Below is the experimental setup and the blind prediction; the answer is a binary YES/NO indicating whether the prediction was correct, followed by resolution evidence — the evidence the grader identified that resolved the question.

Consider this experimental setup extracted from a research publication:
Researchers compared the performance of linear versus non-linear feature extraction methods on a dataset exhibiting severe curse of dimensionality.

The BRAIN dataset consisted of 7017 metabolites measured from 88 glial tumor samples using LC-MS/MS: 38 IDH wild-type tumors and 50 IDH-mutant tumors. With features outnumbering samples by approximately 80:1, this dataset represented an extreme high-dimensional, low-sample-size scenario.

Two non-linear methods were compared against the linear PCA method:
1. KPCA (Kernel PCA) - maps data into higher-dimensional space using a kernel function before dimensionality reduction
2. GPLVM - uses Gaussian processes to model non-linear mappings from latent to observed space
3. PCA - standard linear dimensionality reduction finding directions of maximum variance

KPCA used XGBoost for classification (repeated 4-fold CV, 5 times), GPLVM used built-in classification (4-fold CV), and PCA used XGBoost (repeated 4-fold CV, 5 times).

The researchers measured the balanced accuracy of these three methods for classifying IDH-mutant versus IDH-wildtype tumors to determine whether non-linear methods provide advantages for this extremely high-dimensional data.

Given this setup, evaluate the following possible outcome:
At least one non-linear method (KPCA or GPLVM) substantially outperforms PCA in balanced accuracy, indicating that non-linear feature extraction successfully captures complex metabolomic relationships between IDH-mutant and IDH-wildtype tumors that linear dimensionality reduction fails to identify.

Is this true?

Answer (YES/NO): NO